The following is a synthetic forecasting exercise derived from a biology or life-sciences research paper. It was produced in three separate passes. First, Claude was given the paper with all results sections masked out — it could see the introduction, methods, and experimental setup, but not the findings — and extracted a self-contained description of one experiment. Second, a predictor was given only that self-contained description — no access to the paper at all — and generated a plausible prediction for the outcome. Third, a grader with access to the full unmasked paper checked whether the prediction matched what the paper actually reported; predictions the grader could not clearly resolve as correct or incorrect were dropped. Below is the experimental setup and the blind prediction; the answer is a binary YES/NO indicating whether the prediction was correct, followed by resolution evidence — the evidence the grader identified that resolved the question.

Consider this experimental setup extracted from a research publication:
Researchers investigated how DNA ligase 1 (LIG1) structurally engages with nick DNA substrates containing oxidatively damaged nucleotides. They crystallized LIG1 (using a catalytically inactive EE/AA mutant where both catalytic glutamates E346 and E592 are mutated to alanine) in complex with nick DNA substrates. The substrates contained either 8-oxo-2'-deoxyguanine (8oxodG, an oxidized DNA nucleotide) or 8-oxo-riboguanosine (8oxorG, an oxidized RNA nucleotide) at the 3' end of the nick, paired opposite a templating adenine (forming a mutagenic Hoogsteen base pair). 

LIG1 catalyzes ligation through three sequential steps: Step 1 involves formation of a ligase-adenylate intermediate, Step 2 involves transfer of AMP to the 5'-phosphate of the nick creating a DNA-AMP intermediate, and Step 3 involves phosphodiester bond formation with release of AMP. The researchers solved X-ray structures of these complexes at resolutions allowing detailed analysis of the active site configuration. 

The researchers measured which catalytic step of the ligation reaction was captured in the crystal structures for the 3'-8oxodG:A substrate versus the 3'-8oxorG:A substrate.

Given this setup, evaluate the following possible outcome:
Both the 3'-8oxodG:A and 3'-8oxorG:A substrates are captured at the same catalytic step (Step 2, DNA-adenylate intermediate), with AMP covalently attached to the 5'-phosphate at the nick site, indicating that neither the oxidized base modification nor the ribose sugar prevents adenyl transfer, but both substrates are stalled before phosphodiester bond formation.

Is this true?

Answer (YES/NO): NO